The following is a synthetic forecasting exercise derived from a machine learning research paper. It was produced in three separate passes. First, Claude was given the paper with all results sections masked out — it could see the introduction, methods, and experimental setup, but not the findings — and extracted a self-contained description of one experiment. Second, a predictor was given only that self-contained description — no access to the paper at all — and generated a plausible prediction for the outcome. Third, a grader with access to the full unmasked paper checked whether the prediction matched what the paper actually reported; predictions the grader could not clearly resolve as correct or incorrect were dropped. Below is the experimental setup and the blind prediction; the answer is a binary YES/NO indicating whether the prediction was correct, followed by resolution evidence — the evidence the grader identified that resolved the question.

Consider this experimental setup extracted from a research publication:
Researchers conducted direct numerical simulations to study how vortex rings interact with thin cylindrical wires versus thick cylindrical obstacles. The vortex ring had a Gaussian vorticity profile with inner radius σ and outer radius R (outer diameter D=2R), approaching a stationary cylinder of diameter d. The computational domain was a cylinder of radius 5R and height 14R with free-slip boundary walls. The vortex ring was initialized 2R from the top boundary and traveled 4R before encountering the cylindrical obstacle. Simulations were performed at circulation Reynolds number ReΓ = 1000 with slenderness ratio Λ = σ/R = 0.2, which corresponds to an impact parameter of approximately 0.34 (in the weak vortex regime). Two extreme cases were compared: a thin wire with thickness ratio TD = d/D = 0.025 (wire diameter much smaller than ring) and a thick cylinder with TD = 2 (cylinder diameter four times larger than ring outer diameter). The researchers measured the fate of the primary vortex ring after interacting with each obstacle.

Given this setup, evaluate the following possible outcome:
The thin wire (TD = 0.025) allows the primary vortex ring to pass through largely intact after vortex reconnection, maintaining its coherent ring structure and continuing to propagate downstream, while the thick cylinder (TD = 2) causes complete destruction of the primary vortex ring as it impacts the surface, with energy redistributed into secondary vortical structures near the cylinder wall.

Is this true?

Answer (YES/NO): NO